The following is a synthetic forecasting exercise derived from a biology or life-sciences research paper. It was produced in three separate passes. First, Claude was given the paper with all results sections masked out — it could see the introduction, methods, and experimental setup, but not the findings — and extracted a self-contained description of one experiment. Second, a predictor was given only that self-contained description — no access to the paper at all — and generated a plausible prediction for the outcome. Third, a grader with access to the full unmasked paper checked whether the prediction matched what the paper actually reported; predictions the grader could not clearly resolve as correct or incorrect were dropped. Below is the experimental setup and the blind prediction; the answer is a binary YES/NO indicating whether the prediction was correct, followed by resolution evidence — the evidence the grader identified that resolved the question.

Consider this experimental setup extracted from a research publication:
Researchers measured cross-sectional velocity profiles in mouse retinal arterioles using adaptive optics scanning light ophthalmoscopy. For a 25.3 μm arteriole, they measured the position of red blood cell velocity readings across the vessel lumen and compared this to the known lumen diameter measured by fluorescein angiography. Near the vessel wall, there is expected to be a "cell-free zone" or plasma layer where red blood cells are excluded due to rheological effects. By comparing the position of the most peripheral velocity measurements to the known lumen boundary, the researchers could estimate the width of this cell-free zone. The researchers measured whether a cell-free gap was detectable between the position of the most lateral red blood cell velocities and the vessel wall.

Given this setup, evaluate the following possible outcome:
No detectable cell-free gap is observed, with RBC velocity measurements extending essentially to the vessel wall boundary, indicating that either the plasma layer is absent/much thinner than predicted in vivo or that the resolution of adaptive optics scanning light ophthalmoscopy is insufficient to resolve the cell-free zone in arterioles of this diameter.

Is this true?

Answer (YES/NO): NO